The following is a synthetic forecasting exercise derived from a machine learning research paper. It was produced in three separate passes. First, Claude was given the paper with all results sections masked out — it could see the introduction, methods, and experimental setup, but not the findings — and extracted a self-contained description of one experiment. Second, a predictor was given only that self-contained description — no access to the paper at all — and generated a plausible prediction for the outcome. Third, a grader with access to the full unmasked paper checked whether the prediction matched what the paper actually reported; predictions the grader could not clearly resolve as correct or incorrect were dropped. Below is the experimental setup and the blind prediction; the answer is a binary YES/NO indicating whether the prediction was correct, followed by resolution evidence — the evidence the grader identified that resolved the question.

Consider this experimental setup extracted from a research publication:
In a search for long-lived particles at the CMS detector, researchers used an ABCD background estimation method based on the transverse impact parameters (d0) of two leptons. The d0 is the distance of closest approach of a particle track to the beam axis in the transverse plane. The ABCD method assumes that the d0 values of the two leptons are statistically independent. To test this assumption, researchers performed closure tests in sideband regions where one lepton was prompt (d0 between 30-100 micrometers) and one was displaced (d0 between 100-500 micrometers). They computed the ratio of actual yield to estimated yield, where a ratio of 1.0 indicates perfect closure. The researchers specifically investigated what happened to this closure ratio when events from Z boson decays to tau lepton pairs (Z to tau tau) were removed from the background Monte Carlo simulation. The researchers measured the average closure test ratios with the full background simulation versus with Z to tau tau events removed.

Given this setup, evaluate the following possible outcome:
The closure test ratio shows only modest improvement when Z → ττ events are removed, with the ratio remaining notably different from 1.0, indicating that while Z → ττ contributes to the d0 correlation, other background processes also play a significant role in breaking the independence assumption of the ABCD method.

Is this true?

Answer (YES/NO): NO